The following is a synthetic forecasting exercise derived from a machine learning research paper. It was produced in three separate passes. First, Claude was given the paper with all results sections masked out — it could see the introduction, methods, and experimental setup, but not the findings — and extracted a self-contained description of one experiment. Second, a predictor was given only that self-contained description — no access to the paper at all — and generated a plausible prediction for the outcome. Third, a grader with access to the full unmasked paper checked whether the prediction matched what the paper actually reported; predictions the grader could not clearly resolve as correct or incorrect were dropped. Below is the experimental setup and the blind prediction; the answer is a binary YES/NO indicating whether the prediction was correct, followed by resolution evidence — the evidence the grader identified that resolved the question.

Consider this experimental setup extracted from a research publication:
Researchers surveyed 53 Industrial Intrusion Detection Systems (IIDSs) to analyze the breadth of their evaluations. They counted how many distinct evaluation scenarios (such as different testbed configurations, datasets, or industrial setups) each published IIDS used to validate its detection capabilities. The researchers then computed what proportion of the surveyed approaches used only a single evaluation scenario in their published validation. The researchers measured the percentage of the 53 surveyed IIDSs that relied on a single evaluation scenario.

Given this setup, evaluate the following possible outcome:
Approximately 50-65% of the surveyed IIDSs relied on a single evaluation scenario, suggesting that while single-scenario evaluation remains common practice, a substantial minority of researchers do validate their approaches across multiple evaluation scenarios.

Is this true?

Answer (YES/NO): NO